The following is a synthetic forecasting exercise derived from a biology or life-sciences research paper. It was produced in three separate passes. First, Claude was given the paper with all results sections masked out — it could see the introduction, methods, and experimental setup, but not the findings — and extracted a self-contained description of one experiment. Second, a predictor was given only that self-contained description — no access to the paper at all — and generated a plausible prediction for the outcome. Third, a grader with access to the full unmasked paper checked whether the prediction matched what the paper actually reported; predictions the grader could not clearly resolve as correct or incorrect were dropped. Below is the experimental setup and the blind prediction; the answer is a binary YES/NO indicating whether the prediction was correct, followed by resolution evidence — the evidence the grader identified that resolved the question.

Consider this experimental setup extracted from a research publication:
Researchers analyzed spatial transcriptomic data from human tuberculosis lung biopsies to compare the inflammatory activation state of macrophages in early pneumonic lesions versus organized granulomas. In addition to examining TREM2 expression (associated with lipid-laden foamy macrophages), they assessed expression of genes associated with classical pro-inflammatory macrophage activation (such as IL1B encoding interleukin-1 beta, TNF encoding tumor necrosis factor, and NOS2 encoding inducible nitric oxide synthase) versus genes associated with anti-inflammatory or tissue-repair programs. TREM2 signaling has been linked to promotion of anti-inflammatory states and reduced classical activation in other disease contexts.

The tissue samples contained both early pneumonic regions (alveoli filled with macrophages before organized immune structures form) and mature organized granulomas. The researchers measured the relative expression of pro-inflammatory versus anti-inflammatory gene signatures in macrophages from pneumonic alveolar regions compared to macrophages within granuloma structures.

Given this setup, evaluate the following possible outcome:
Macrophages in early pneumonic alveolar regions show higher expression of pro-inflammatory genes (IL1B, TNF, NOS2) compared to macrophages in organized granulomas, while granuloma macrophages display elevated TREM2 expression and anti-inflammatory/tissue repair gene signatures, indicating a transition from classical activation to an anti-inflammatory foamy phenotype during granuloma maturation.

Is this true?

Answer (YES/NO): NO